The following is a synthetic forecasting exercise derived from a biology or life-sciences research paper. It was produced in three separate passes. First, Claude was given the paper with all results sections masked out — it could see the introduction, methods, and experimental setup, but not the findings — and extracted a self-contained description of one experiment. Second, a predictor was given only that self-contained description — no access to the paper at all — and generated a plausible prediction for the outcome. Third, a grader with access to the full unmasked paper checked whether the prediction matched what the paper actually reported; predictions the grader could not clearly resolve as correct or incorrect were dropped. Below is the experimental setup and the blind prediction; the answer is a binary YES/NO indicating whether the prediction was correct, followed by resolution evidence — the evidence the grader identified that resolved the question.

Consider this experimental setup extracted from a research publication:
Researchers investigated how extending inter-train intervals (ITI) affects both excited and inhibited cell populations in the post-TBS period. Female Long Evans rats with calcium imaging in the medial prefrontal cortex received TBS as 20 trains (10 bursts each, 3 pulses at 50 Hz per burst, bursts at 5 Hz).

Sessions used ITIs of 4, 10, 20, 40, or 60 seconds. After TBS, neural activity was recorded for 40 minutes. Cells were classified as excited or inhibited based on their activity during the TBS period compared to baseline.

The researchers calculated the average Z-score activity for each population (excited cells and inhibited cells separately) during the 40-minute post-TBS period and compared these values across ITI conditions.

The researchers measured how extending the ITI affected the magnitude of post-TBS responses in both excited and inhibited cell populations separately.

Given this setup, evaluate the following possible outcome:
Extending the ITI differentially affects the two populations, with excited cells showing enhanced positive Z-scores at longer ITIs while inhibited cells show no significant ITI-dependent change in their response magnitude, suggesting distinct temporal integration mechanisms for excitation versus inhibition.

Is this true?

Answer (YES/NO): NO